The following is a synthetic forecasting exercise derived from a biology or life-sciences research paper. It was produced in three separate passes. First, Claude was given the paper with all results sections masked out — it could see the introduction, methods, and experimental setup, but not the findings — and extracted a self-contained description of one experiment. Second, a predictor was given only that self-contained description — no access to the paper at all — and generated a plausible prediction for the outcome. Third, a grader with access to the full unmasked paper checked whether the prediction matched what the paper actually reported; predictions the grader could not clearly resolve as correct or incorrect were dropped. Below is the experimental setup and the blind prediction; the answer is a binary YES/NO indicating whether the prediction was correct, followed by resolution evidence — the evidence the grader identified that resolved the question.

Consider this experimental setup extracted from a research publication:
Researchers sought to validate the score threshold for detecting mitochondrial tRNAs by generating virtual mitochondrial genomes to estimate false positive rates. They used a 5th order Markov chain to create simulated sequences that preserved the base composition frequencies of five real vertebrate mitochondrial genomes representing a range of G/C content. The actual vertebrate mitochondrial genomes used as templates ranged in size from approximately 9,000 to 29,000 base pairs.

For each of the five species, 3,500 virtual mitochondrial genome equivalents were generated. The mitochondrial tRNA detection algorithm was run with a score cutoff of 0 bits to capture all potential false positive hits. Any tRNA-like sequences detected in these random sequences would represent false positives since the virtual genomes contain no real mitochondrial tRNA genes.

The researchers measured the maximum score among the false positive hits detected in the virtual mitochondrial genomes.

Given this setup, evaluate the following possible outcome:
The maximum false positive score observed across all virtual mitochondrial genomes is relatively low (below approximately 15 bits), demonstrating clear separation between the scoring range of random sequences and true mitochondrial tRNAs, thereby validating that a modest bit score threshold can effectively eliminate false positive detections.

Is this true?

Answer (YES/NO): NO